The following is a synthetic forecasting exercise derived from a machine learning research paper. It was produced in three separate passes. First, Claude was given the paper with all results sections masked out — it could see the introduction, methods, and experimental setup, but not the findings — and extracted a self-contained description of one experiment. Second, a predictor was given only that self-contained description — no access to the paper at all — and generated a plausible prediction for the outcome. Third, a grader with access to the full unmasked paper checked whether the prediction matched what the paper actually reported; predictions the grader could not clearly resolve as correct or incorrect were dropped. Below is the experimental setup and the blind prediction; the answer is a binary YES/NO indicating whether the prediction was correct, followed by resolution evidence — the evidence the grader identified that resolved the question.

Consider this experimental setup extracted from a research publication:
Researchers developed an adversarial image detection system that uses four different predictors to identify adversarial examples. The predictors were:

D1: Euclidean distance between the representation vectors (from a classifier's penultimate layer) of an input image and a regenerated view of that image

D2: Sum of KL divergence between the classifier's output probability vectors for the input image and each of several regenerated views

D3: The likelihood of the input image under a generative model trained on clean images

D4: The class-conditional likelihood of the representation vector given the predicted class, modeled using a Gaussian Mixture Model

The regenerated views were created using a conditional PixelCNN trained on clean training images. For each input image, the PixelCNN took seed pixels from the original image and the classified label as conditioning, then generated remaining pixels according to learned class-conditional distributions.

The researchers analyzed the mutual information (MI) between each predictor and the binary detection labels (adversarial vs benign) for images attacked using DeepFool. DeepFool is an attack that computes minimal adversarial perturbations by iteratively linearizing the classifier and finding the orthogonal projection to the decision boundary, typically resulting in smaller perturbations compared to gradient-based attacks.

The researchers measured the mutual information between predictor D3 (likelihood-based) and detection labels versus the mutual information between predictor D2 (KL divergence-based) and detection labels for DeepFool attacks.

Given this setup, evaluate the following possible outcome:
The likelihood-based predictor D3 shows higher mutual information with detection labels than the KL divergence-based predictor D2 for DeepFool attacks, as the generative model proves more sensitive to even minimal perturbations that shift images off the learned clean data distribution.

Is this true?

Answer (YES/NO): NO